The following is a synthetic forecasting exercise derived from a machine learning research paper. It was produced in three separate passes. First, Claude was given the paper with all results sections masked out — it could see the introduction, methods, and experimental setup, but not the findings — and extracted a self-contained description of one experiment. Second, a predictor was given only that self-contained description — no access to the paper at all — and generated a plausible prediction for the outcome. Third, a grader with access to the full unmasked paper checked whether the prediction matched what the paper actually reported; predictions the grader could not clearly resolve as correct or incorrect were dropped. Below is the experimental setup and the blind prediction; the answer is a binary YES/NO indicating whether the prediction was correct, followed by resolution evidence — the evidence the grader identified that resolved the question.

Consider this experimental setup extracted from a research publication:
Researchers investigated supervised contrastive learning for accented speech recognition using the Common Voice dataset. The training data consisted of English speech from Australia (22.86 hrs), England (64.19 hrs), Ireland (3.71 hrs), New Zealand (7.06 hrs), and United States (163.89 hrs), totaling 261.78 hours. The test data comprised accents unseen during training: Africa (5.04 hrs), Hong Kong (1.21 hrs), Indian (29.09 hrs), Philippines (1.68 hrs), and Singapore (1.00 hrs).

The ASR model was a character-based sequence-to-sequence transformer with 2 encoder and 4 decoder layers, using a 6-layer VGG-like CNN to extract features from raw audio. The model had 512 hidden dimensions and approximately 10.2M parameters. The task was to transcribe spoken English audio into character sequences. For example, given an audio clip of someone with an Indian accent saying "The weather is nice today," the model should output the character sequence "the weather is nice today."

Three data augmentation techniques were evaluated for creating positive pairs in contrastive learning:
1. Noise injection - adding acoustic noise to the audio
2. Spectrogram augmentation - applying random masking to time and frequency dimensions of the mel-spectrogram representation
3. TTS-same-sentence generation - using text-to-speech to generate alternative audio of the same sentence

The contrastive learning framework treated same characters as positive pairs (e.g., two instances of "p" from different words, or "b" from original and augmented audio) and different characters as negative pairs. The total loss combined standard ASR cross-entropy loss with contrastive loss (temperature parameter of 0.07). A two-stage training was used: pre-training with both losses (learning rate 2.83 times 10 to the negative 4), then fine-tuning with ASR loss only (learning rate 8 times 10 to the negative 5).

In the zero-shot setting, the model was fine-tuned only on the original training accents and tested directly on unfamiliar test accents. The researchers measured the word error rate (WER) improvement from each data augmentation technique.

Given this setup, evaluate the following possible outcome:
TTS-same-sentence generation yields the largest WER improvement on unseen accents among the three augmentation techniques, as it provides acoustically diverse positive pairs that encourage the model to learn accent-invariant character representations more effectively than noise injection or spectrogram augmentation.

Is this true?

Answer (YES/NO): NO